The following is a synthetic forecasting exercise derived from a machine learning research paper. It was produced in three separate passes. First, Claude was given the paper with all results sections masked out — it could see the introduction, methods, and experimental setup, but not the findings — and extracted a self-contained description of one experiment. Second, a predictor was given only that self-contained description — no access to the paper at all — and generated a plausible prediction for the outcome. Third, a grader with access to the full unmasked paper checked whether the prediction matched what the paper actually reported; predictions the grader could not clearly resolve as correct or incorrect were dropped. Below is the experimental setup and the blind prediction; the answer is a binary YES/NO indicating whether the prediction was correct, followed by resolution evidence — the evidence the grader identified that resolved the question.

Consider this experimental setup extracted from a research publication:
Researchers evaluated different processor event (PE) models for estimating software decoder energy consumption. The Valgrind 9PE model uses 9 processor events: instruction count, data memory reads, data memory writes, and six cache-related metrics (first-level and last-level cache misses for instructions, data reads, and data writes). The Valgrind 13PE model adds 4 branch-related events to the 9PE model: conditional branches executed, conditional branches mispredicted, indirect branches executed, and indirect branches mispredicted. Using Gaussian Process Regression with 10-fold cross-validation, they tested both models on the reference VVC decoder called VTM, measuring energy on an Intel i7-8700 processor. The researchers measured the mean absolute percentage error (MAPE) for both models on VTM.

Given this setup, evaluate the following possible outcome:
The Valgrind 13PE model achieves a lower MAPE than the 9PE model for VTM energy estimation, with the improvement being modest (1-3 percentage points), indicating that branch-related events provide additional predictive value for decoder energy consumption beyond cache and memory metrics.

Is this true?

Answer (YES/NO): NO